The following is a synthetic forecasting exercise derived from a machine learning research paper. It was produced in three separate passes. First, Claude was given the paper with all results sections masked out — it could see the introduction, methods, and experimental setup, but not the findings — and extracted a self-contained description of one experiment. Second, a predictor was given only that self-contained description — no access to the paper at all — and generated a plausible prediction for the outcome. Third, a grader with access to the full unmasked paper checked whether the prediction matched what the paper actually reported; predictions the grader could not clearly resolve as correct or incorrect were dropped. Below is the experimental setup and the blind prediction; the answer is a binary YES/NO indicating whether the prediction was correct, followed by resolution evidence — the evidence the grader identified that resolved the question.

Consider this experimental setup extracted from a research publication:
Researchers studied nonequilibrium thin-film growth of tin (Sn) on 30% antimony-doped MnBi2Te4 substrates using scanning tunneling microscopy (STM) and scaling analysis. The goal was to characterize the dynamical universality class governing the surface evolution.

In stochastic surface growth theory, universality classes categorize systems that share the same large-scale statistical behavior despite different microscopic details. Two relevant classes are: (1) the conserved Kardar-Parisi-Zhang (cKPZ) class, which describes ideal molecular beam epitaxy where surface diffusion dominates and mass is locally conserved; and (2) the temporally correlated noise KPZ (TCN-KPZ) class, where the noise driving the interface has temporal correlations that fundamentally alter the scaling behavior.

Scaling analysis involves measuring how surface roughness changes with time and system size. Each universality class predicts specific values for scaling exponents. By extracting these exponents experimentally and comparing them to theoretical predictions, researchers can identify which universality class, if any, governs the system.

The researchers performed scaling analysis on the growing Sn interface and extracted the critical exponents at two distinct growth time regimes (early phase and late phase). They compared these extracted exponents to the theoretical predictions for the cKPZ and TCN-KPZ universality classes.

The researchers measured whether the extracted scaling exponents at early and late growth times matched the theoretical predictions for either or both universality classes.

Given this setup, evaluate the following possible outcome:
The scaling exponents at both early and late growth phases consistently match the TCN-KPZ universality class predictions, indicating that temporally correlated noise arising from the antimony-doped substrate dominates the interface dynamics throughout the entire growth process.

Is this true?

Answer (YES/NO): NO